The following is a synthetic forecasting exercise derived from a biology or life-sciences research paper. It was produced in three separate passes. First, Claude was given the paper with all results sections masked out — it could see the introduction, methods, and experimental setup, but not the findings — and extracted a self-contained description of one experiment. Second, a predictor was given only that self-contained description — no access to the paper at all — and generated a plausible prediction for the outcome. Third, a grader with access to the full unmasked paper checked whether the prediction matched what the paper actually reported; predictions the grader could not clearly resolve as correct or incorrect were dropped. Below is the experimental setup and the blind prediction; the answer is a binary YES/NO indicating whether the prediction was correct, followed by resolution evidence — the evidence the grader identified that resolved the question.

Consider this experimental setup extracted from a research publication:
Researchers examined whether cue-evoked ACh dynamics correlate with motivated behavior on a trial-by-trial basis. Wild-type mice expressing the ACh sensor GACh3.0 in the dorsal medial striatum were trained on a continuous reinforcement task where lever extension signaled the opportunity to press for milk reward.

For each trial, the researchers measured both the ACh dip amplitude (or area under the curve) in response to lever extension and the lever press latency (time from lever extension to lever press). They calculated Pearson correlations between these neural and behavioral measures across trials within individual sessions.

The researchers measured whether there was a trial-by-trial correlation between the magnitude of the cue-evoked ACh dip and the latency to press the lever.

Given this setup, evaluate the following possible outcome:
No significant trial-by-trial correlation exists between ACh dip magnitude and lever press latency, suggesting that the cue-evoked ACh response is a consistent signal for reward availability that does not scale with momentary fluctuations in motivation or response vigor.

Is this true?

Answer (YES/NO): NO